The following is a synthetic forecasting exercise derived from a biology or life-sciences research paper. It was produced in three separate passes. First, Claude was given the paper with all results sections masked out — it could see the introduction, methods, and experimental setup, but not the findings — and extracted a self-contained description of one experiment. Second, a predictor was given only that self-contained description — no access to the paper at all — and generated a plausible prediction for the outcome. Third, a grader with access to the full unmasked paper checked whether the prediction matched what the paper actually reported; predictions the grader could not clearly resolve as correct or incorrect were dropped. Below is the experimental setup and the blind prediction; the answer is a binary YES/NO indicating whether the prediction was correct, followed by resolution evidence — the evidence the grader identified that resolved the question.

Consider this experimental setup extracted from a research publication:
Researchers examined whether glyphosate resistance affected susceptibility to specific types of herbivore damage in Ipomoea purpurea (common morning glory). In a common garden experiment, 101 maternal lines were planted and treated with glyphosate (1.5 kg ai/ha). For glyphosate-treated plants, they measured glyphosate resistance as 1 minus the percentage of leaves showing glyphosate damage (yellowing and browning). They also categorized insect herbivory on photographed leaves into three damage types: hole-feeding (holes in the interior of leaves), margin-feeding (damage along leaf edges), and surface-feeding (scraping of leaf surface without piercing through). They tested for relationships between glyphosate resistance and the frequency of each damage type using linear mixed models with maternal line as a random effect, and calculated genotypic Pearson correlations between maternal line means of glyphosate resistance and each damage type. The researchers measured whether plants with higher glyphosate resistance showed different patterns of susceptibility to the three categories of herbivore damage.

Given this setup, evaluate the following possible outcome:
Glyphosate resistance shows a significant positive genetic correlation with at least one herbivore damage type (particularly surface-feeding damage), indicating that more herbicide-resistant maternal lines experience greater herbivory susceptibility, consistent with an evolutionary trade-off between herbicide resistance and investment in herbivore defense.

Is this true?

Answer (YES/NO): NO